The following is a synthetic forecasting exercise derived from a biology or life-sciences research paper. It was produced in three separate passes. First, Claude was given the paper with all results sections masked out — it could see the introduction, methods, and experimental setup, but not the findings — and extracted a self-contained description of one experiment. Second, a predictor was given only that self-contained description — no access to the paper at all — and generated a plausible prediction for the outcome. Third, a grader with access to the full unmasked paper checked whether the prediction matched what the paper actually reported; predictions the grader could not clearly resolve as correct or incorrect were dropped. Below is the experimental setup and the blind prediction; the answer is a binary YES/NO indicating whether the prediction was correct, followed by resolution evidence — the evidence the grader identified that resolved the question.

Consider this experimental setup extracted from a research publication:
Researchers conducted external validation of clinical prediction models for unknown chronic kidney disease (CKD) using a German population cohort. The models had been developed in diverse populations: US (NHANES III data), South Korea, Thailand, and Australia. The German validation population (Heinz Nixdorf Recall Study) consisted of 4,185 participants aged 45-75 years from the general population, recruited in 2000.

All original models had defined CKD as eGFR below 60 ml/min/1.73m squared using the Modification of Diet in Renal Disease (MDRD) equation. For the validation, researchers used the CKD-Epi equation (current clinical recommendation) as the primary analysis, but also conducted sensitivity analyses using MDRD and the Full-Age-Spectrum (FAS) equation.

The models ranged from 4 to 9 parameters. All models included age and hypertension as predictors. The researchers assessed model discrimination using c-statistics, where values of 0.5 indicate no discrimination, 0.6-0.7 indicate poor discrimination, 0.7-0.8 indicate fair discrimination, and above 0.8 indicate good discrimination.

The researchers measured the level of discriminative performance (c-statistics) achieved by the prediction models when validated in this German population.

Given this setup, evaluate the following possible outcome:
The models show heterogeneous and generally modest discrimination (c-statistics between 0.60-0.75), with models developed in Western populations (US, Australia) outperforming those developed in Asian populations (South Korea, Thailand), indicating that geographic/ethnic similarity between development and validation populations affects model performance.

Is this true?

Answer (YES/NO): NO